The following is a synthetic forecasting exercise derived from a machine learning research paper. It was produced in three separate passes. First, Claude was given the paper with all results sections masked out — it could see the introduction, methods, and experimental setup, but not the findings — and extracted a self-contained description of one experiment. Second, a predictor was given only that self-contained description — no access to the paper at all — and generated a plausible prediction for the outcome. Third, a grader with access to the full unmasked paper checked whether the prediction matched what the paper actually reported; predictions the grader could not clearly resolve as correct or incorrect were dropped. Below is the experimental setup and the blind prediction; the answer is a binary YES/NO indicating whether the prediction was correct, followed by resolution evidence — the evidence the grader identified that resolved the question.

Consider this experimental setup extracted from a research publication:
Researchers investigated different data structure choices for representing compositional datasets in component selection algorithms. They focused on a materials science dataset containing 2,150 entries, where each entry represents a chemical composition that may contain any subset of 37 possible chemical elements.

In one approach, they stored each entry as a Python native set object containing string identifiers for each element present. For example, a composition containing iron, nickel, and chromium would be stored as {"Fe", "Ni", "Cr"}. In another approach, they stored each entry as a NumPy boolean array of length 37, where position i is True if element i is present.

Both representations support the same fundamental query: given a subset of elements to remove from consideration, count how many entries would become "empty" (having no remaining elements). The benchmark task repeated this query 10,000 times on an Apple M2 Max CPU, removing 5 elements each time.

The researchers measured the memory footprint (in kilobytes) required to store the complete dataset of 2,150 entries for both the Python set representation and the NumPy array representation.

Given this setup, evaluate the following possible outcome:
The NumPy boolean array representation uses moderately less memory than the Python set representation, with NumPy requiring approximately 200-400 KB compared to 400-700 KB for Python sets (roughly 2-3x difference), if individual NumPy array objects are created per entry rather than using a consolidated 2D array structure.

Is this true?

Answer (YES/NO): NO